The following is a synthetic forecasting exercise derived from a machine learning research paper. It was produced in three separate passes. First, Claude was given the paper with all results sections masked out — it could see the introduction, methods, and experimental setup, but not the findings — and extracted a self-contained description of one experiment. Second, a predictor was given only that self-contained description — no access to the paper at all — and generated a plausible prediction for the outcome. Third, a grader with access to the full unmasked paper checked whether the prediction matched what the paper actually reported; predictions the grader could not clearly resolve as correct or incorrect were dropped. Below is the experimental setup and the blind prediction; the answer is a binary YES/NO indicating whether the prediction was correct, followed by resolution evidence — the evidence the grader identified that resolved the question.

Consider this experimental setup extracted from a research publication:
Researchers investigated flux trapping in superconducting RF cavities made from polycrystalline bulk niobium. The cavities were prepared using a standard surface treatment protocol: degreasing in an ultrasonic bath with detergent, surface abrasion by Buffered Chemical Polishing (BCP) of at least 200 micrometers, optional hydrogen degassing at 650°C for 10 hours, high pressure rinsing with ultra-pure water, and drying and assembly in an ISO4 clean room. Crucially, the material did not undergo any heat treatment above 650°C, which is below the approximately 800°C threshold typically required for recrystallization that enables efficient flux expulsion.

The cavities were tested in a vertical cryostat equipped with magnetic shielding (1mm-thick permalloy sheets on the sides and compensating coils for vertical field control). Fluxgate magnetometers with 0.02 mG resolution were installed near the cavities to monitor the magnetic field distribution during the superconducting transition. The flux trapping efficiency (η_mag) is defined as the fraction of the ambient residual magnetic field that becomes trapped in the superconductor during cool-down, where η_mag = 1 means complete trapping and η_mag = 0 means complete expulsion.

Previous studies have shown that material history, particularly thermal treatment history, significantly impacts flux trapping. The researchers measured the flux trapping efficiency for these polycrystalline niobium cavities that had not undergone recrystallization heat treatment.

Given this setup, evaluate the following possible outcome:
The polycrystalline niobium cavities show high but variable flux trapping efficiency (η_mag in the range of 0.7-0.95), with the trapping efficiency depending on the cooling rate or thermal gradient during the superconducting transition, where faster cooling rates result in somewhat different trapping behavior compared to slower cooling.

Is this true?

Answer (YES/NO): NO